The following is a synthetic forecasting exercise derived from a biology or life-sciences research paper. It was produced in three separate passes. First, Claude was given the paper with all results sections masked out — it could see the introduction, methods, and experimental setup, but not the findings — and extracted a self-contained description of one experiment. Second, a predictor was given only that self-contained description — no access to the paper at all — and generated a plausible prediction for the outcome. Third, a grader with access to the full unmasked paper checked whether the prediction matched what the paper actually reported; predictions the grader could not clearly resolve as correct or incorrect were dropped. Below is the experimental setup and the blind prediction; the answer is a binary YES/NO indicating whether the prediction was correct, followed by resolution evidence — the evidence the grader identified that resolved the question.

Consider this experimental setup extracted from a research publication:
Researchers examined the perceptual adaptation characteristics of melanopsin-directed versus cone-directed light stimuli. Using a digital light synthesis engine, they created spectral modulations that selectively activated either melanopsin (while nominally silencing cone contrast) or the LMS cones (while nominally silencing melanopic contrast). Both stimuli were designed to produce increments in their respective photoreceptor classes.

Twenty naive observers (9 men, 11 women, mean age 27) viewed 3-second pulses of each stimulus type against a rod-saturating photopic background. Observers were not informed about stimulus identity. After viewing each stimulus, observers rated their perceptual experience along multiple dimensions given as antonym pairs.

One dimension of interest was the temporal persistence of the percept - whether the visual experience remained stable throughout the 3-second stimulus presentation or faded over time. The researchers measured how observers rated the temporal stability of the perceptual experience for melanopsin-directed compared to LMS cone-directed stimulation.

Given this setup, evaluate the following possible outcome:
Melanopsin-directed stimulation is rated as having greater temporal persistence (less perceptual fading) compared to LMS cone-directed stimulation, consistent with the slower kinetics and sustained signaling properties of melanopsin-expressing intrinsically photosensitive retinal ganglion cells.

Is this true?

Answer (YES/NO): NO